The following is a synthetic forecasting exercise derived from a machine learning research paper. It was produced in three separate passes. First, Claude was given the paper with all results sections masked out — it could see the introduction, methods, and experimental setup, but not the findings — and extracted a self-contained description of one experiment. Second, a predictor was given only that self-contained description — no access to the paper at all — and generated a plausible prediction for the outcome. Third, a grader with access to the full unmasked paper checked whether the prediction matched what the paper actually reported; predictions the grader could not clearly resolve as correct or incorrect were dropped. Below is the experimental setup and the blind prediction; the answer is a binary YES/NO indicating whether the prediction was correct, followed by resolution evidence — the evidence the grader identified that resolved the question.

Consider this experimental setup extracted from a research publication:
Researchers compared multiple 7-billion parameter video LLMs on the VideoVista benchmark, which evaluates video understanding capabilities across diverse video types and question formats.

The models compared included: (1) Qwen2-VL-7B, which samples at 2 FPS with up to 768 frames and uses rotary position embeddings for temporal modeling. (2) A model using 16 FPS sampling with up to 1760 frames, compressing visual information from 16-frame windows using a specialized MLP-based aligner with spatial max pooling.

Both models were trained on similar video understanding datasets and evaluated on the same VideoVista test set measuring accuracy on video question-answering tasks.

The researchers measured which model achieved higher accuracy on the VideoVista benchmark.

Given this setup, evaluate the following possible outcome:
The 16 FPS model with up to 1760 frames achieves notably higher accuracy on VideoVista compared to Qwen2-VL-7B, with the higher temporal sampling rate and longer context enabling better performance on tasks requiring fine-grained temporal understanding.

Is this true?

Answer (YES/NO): NO